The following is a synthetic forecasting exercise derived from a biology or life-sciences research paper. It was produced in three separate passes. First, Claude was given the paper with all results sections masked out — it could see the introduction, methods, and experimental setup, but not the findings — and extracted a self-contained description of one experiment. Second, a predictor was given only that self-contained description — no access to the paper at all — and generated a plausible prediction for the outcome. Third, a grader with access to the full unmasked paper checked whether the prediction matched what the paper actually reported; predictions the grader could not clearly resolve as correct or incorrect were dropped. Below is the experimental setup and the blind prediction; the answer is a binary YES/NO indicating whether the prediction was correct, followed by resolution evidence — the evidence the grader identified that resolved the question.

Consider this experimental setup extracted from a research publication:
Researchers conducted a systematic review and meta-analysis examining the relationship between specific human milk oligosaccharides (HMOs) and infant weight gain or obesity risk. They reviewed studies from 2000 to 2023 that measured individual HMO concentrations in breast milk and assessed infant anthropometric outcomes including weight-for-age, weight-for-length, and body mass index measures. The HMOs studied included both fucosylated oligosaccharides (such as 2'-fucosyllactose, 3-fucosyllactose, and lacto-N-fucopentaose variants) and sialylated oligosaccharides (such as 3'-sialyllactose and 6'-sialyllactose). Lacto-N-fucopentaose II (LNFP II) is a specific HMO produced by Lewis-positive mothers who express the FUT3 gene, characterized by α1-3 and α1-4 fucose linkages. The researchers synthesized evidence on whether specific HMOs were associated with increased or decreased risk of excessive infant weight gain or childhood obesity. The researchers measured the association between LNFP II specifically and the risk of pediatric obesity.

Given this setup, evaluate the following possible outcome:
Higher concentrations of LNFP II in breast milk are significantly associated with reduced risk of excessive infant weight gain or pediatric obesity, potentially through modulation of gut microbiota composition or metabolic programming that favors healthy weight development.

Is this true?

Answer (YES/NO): YES